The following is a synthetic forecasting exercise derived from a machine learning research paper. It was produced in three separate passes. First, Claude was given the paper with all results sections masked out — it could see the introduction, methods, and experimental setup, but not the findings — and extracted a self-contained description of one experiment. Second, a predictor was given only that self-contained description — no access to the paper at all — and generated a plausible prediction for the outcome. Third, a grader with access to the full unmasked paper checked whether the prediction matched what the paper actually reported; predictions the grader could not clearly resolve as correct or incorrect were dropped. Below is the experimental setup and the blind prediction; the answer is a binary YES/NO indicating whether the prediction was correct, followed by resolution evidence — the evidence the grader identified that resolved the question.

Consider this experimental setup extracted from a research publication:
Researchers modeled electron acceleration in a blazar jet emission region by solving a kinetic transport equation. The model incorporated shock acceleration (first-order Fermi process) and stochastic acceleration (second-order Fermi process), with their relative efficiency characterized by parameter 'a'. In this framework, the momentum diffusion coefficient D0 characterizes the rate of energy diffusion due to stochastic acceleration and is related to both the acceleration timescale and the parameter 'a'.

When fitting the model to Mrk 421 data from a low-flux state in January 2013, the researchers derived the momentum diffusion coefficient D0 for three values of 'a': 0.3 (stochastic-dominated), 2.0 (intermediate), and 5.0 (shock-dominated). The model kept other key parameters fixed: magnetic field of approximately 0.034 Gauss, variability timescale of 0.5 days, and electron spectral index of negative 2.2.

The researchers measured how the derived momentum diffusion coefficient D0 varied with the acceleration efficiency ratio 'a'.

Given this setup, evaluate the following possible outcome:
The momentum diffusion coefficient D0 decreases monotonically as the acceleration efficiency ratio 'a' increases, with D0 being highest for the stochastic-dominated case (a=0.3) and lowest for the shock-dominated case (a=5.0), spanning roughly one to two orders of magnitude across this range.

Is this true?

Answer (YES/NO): NO